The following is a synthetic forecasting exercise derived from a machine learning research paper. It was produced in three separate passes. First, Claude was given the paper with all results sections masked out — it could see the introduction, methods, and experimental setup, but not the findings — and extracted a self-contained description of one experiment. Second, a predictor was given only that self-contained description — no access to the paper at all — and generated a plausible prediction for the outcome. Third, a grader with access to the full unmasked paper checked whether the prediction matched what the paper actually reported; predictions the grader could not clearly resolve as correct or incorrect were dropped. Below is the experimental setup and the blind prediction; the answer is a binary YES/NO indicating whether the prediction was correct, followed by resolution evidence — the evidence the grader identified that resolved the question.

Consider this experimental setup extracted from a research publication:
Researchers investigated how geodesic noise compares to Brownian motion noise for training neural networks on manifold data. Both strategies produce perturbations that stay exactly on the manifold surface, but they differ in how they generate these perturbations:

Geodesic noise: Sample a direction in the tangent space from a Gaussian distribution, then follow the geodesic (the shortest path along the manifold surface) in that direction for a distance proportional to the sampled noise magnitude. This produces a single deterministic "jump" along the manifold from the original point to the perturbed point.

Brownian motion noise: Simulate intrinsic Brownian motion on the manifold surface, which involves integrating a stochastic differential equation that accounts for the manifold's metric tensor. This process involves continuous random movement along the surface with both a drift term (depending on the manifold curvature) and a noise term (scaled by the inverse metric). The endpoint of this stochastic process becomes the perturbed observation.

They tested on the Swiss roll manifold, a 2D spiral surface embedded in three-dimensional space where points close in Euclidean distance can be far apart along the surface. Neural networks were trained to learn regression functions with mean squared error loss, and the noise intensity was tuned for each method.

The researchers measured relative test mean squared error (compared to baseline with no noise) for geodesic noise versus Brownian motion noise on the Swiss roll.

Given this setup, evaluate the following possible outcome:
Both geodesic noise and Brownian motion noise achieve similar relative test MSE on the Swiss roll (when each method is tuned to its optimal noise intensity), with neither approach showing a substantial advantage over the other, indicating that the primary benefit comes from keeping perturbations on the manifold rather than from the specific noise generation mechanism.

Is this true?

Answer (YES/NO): YES